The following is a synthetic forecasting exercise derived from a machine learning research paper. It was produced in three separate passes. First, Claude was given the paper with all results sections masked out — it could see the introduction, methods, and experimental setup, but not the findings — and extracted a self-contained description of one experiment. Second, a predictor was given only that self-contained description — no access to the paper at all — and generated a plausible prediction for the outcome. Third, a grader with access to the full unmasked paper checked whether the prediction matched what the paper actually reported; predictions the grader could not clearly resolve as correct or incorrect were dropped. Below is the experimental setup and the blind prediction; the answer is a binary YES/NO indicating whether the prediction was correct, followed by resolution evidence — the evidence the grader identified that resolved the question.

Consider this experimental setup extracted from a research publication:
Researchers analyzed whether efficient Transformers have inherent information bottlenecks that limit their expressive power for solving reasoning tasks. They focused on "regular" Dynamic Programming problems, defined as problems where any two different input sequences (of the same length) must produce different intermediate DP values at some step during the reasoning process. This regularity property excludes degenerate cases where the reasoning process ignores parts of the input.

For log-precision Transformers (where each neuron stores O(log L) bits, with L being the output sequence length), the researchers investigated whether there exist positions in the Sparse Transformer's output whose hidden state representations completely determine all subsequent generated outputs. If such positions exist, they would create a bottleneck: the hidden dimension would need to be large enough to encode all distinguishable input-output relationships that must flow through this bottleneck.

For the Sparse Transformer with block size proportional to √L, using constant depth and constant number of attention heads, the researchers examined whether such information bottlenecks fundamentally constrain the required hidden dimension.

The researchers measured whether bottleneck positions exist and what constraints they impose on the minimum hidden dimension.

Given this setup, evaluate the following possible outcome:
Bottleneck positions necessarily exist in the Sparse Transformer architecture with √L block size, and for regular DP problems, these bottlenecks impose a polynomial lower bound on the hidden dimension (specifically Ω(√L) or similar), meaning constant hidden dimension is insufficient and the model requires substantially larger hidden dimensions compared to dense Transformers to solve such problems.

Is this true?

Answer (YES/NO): YES